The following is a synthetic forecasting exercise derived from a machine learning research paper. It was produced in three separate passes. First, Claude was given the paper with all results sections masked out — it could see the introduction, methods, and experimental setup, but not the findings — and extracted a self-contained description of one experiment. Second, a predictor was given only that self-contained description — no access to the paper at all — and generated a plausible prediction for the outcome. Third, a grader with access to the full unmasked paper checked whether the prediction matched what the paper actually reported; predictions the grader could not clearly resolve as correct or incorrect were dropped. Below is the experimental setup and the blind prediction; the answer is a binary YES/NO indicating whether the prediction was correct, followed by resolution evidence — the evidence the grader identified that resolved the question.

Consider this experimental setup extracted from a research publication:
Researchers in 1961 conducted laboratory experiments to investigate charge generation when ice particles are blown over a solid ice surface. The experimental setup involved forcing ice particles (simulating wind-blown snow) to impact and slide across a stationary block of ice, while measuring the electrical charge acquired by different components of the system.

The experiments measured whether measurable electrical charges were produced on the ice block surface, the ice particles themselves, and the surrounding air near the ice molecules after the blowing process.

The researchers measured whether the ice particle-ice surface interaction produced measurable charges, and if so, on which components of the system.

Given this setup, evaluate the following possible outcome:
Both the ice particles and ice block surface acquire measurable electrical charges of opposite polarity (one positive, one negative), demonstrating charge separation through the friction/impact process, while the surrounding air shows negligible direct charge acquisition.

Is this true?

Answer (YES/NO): NO